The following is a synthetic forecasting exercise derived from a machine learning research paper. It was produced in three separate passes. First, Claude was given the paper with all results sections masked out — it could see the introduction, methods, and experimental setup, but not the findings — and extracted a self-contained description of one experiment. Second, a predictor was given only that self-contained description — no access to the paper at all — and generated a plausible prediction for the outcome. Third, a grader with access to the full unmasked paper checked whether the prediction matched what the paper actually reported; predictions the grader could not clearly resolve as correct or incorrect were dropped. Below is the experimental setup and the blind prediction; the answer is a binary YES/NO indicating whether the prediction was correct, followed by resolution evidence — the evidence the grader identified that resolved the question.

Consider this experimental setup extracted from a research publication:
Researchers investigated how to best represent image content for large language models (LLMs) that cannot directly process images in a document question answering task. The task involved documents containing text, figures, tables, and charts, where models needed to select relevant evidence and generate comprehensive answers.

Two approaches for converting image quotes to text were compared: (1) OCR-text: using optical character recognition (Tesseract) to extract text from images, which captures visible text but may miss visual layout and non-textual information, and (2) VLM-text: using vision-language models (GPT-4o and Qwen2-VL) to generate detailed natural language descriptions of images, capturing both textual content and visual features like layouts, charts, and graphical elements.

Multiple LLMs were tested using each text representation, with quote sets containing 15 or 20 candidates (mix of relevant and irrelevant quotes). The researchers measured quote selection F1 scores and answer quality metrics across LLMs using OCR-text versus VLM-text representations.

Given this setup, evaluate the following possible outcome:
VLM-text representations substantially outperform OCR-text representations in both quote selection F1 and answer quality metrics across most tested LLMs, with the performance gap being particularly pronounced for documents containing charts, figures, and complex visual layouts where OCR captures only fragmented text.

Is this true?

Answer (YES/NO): YES